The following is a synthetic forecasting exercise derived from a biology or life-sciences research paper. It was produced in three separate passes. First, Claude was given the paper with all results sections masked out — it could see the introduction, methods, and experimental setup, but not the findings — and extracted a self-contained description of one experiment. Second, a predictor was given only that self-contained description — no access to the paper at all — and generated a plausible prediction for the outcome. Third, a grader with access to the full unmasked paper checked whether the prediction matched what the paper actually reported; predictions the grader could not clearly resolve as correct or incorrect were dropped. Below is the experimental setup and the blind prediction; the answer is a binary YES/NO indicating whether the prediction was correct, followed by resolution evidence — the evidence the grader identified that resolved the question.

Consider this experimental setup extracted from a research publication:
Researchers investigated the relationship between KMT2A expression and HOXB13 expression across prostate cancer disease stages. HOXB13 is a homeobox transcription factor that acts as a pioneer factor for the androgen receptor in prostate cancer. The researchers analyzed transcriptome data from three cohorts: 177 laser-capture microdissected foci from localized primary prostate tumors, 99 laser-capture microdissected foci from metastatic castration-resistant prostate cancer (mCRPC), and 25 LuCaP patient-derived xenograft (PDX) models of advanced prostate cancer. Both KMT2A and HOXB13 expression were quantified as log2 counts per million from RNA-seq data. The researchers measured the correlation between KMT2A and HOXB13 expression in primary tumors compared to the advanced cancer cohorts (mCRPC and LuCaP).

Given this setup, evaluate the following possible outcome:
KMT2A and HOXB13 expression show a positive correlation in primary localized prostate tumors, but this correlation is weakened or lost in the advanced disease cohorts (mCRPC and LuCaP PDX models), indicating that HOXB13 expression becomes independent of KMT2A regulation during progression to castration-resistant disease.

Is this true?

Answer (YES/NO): NO